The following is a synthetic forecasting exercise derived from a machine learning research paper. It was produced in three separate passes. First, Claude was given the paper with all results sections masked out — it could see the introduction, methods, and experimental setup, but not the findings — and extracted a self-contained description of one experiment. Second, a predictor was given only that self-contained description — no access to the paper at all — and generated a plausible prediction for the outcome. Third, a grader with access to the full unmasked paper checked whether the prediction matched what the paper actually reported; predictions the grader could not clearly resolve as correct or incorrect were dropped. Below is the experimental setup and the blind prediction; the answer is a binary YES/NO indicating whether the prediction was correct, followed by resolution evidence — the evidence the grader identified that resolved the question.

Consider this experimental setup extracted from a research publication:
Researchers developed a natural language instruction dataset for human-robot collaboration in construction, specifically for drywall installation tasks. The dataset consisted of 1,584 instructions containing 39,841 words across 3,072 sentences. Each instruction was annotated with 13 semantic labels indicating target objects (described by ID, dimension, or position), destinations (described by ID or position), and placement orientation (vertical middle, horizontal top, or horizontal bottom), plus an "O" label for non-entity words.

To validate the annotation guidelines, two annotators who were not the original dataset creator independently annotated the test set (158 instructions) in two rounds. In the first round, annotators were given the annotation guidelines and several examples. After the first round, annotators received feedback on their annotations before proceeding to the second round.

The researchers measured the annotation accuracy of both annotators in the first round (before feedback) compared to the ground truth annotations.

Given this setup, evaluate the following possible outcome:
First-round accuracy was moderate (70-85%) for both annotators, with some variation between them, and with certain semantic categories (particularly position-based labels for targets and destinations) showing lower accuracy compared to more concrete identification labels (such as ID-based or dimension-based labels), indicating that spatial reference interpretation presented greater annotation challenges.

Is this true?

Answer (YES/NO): NO